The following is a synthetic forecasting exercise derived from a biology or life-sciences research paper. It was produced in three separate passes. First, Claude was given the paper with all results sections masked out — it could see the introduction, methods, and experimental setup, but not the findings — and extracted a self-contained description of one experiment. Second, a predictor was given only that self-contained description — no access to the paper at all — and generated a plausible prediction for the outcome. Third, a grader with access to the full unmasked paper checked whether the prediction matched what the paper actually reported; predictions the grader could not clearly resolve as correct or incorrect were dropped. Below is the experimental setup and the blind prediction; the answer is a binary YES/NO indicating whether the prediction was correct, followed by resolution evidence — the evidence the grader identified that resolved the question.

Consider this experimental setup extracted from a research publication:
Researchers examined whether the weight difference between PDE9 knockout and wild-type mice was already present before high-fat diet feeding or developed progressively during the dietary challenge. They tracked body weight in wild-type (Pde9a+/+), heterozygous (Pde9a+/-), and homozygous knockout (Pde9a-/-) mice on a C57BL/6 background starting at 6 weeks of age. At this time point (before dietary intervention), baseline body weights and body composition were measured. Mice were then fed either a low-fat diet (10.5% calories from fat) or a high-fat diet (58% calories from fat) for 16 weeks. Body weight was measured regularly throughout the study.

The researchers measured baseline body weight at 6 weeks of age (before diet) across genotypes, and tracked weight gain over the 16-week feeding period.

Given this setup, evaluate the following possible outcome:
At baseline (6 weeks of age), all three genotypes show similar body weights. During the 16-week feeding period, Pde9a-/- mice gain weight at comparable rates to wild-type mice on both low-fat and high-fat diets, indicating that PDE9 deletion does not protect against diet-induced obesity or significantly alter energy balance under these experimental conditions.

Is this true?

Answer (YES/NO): NO